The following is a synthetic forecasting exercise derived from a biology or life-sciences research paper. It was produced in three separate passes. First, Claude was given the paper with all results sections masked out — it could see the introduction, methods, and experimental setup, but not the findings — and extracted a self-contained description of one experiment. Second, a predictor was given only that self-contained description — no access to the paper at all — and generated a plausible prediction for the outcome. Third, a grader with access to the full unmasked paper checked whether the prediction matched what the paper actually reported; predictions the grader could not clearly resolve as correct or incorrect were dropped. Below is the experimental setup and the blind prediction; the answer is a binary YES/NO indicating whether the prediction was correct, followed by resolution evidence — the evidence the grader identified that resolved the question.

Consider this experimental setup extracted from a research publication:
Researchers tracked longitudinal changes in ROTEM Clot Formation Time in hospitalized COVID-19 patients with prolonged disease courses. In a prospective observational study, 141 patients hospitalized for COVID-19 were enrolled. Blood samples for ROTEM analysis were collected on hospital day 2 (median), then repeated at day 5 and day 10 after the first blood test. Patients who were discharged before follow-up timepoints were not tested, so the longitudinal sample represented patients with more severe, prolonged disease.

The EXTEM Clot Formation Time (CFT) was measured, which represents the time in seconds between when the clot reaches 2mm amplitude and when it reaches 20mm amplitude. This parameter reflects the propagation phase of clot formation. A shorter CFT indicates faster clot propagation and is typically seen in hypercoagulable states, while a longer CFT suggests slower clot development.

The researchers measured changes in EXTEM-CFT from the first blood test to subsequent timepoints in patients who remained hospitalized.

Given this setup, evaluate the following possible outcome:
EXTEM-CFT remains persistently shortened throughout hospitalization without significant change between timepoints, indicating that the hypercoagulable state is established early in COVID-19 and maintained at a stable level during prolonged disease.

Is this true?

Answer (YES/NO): NO